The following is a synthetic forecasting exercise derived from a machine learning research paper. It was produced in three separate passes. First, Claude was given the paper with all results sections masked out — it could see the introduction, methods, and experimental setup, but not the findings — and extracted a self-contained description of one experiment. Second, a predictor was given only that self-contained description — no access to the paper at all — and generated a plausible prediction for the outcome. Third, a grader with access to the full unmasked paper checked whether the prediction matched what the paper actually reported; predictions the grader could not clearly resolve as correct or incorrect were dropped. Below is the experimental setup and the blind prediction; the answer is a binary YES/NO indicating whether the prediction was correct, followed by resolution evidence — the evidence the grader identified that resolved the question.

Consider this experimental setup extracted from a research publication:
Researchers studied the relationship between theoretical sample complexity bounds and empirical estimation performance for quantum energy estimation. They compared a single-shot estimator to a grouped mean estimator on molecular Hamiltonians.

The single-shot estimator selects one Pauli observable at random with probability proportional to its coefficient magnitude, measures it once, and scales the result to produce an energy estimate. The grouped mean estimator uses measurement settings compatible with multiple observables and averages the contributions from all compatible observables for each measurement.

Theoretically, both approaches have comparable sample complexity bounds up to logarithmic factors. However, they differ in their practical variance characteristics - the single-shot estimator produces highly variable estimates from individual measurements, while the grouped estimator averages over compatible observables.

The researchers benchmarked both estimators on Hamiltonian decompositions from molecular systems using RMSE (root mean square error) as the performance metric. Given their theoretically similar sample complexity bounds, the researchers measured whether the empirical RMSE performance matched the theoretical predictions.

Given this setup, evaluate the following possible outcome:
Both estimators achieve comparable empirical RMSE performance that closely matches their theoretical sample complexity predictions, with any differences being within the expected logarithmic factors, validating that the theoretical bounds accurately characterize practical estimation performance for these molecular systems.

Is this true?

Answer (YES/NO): NO